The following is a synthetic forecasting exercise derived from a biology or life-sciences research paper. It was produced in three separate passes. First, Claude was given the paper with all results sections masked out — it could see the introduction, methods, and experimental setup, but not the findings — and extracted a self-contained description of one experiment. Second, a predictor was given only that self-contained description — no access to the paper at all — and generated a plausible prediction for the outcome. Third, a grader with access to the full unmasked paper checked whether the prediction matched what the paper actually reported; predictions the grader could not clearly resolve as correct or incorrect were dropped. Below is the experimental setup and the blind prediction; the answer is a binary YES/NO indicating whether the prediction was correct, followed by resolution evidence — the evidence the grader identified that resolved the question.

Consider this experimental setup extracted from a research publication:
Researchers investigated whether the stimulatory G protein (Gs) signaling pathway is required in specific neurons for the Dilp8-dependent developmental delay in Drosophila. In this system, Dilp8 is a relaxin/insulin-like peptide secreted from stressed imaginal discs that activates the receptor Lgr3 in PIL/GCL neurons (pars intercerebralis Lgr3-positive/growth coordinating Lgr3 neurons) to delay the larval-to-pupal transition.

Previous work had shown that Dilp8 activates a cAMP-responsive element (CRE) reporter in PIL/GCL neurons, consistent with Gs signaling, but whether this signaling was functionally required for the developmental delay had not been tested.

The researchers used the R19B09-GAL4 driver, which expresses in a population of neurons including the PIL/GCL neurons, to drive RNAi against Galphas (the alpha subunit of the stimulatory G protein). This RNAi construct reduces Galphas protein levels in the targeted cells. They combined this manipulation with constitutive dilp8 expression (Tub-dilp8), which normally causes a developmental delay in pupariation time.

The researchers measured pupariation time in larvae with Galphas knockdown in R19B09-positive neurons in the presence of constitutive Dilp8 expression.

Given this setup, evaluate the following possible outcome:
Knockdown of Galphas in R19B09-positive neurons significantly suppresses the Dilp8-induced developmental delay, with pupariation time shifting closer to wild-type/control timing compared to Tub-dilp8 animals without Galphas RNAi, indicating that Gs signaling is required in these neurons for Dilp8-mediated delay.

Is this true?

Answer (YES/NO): YES